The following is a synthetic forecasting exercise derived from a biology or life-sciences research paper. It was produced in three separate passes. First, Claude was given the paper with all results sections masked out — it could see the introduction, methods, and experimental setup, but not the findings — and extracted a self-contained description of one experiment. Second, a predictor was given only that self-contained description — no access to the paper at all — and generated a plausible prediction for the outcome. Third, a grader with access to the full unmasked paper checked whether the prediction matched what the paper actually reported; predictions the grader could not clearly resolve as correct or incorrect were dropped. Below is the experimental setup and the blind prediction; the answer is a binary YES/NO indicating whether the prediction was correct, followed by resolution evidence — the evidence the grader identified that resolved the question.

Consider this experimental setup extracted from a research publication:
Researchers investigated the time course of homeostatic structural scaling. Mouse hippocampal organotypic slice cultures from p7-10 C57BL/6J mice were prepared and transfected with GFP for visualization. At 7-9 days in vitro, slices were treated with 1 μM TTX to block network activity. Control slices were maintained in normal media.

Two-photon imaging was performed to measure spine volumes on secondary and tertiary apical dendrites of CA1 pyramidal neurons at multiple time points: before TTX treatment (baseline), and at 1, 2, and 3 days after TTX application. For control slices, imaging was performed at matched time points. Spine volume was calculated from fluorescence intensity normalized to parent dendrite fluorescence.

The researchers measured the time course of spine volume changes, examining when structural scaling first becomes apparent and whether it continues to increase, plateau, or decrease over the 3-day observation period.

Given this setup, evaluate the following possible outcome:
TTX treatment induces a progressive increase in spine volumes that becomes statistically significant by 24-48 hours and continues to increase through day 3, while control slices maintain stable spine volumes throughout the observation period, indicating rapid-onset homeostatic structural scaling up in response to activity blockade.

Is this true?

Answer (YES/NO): NO